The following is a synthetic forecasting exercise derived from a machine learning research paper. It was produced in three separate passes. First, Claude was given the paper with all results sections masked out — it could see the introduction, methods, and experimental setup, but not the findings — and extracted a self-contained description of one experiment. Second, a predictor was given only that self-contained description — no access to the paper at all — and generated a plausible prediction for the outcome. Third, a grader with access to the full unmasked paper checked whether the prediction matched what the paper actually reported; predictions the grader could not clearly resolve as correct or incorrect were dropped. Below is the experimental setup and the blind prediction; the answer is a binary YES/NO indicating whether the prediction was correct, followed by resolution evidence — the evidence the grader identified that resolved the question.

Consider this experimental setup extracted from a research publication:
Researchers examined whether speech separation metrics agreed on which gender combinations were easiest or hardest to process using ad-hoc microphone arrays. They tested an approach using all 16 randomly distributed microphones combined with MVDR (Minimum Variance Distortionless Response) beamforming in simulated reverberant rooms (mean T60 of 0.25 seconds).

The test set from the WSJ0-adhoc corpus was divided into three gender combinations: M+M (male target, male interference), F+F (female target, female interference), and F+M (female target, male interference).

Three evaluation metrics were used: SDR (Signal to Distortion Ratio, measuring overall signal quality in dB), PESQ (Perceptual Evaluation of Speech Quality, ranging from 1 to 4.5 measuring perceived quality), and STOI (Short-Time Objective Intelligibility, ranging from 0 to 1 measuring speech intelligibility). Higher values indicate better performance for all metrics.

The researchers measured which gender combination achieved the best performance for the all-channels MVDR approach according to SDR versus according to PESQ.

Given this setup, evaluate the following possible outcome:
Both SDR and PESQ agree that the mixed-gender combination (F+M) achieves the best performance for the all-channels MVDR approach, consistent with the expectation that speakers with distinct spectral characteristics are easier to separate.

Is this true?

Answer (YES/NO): NO